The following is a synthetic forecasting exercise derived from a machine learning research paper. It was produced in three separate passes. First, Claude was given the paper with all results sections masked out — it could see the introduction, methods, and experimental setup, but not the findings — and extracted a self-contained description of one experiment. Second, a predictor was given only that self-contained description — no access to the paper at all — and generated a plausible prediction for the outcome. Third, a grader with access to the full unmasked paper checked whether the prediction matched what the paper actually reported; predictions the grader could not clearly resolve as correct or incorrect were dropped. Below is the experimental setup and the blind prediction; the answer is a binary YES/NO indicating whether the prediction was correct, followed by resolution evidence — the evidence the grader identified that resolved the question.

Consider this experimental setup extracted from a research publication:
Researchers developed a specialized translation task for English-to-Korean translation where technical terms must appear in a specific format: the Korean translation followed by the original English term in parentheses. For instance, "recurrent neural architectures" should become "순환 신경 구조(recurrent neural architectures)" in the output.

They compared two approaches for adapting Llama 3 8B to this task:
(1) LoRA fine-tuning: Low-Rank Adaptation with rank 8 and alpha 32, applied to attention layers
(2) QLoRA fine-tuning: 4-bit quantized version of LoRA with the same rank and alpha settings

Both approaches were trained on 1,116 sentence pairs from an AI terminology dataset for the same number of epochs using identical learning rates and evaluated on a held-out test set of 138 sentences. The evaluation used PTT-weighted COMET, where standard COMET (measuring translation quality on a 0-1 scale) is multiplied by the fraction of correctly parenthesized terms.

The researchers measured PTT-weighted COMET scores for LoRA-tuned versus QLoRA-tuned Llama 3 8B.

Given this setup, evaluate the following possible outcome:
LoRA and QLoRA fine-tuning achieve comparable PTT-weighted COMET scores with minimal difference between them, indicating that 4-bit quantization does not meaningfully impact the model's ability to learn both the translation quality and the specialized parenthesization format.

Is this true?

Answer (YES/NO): YES